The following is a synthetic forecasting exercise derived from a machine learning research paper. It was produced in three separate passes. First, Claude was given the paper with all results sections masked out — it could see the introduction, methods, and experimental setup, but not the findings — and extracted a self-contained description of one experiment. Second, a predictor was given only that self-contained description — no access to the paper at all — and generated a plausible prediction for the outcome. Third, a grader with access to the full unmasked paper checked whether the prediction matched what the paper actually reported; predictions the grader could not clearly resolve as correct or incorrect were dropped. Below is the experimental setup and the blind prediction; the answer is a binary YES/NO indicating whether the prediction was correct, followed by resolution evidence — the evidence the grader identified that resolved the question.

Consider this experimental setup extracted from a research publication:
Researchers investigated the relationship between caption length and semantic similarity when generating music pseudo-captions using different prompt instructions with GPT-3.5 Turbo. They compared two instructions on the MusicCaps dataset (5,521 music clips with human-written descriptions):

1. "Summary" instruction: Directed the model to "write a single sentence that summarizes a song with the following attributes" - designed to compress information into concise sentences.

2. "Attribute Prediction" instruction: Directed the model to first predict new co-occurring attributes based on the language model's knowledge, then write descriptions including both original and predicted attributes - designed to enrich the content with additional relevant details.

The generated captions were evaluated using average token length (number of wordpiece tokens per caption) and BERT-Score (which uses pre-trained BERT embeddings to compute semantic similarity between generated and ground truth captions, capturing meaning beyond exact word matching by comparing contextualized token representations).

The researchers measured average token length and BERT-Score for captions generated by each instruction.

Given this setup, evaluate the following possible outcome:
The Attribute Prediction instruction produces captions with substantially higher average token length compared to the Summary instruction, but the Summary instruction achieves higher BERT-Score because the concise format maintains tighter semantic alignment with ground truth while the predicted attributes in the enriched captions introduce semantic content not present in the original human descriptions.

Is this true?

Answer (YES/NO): YES